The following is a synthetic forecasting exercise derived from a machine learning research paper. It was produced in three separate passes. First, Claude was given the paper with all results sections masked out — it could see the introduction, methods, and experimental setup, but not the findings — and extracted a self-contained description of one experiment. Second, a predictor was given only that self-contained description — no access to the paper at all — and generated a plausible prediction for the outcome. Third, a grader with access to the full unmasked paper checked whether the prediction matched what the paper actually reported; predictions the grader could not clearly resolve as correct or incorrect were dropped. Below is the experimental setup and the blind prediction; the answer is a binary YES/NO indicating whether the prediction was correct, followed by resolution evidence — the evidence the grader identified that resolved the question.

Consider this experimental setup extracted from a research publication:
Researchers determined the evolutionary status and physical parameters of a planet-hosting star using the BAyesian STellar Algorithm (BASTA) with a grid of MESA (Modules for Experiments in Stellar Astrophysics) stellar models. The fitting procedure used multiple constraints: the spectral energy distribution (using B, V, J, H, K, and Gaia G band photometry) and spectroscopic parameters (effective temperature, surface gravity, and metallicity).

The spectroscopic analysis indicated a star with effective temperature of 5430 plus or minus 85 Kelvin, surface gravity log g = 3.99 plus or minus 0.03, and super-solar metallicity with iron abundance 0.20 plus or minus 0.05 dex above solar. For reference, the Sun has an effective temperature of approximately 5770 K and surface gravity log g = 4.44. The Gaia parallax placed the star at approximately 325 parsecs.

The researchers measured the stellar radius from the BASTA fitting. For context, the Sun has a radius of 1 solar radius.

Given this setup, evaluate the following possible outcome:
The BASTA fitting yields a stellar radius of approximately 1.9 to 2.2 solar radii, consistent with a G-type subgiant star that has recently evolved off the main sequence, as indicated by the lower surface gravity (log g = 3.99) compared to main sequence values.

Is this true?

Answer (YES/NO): NO